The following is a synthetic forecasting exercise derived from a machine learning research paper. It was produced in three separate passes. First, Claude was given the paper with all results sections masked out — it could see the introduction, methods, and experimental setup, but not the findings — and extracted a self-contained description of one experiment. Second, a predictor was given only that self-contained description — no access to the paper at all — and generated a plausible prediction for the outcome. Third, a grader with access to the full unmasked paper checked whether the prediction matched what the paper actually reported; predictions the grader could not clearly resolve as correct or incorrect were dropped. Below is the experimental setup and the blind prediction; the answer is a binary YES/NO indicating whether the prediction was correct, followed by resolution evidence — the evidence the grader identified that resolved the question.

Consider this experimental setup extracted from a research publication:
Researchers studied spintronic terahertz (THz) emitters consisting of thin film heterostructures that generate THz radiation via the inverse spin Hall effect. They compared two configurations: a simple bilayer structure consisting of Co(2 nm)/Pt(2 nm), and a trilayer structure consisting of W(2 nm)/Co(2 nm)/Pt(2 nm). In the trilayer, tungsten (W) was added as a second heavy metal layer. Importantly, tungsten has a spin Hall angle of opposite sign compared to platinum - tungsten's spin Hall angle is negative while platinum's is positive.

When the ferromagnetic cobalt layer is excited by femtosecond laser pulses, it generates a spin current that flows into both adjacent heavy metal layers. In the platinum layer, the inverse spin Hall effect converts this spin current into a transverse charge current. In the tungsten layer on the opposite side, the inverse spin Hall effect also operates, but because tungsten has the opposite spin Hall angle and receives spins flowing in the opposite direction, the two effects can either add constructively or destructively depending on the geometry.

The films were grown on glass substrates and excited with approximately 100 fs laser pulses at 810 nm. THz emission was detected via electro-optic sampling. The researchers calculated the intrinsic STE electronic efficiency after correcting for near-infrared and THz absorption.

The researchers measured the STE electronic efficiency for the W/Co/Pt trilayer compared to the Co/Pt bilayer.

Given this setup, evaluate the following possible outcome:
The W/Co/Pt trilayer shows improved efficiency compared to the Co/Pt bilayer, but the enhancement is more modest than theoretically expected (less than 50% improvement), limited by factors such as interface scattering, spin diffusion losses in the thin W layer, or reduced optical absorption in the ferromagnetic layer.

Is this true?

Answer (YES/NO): NO